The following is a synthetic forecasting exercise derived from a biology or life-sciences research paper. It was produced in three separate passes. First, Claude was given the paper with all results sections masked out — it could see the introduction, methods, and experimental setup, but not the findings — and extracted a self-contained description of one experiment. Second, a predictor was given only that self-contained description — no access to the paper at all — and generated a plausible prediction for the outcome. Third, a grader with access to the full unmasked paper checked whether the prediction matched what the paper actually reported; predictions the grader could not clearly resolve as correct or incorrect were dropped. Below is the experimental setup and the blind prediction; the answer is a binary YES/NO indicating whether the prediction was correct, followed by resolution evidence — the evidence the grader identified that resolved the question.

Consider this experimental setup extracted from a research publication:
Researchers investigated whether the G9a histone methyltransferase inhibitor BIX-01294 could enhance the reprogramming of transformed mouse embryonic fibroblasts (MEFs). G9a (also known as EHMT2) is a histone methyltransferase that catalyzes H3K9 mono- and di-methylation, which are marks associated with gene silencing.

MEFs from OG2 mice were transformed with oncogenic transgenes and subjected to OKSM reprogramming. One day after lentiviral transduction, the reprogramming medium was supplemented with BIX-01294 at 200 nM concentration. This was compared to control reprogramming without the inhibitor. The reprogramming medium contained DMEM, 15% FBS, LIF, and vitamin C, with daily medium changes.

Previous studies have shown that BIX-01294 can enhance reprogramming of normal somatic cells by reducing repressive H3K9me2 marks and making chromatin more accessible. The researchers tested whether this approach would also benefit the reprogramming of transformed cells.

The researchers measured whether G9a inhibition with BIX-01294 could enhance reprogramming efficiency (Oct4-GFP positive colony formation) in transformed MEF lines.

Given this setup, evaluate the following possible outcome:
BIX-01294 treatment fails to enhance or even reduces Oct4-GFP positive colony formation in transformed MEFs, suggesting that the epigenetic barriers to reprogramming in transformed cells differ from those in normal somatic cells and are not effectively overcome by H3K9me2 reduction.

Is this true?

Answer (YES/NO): NO